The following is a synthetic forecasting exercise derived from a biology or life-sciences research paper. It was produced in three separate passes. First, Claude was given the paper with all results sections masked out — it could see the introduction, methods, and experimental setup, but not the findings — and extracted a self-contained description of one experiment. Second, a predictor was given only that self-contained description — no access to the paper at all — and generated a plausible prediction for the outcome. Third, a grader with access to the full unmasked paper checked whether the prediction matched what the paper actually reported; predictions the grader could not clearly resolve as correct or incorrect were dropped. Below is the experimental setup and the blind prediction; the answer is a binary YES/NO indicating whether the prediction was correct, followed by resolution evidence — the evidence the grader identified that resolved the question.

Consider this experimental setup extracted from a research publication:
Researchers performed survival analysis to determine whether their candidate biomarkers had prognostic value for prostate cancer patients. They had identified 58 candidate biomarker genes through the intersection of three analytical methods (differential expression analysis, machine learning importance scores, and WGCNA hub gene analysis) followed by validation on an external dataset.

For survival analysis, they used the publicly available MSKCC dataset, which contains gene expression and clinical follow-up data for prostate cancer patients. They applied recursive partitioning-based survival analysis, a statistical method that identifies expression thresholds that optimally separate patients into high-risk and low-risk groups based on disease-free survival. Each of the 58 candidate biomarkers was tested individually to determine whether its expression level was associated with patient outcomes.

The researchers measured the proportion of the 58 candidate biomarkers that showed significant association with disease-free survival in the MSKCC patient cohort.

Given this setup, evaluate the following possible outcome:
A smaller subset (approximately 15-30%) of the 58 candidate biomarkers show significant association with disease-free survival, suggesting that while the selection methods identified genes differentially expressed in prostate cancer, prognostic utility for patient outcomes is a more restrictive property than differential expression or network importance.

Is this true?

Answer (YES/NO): NO